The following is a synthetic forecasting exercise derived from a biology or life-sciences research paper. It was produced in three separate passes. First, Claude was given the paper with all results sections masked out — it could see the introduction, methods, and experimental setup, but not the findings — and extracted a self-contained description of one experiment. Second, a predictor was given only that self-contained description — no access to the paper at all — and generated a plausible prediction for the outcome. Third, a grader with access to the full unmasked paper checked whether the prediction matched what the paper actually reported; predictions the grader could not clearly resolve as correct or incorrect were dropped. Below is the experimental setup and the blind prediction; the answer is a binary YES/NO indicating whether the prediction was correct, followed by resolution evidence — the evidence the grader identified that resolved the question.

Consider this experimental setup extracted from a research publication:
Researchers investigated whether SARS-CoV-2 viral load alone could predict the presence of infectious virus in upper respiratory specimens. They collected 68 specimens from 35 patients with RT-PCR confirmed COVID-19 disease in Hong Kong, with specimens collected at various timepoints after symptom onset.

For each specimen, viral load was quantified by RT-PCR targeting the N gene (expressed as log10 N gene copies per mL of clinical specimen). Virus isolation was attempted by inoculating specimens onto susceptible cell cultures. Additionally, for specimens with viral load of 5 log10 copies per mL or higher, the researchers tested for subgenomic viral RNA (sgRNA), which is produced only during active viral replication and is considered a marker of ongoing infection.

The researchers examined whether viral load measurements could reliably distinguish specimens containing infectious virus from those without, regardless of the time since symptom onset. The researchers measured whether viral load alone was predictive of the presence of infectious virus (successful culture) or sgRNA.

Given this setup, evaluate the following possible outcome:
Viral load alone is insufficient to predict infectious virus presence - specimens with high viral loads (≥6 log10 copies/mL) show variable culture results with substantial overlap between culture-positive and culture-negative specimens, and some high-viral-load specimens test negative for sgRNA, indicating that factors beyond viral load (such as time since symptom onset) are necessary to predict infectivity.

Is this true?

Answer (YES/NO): YES